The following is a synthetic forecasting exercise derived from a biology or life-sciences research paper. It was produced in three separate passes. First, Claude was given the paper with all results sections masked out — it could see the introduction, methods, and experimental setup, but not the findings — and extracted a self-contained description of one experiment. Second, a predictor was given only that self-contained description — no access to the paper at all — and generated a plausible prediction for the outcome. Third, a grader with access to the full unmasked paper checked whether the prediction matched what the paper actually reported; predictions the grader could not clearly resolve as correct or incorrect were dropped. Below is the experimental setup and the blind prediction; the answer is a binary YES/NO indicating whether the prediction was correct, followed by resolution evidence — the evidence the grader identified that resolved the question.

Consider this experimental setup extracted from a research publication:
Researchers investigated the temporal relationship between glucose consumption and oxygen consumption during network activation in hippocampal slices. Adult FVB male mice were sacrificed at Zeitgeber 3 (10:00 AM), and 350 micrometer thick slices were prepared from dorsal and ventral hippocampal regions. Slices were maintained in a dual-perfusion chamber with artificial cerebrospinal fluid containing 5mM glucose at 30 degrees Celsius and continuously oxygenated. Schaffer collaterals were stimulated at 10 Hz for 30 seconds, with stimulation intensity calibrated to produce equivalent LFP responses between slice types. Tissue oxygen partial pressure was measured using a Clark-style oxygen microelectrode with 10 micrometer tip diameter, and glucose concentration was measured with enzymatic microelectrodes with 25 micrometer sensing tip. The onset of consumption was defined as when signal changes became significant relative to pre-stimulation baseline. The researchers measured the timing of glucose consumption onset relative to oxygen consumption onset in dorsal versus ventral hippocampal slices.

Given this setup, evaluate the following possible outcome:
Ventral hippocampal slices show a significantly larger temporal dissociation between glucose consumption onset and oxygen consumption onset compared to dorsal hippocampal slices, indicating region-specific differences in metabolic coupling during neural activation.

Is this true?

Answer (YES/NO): NO